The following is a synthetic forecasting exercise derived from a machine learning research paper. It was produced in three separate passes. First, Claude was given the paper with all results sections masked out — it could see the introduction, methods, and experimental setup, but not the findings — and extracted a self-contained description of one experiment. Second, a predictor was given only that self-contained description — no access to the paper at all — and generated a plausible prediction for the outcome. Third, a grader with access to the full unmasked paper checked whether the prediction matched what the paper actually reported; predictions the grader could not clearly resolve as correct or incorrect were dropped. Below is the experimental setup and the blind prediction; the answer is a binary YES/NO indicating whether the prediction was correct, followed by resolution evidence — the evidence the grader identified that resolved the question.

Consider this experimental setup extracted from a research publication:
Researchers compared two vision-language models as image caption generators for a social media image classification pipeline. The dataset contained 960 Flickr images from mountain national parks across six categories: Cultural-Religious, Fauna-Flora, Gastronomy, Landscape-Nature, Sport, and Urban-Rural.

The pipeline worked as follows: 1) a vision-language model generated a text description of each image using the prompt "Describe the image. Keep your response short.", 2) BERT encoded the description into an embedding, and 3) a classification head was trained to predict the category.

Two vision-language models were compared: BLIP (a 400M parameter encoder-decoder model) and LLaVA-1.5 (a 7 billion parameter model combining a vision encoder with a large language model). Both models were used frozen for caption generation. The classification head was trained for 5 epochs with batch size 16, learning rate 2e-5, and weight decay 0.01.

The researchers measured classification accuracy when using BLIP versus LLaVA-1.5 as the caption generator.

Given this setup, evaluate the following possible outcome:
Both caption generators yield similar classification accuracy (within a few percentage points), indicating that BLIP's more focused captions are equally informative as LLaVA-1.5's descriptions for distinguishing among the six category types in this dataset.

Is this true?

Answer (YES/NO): NO